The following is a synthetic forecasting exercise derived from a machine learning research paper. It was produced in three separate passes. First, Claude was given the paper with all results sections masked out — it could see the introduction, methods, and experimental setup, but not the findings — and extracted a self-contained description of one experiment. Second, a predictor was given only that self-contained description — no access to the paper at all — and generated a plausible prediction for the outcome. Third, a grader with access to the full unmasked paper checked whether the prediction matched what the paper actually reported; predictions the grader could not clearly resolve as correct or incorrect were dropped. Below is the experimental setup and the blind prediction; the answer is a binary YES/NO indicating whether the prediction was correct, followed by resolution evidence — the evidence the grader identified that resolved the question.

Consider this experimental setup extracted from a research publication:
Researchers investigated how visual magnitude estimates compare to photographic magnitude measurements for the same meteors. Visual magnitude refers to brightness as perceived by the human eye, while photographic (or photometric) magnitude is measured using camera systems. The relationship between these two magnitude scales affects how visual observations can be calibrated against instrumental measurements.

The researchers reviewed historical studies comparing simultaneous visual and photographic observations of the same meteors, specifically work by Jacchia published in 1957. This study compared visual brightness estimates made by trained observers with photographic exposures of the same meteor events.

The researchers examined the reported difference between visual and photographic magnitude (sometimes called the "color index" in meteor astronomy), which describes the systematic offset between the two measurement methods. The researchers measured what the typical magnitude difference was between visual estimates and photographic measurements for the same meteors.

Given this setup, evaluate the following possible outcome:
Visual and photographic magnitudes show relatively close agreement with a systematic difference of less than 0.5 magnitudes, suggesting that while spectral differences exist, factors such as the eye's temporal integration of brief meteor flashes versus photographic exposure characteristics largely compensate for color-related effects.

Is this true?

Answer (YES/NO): NO